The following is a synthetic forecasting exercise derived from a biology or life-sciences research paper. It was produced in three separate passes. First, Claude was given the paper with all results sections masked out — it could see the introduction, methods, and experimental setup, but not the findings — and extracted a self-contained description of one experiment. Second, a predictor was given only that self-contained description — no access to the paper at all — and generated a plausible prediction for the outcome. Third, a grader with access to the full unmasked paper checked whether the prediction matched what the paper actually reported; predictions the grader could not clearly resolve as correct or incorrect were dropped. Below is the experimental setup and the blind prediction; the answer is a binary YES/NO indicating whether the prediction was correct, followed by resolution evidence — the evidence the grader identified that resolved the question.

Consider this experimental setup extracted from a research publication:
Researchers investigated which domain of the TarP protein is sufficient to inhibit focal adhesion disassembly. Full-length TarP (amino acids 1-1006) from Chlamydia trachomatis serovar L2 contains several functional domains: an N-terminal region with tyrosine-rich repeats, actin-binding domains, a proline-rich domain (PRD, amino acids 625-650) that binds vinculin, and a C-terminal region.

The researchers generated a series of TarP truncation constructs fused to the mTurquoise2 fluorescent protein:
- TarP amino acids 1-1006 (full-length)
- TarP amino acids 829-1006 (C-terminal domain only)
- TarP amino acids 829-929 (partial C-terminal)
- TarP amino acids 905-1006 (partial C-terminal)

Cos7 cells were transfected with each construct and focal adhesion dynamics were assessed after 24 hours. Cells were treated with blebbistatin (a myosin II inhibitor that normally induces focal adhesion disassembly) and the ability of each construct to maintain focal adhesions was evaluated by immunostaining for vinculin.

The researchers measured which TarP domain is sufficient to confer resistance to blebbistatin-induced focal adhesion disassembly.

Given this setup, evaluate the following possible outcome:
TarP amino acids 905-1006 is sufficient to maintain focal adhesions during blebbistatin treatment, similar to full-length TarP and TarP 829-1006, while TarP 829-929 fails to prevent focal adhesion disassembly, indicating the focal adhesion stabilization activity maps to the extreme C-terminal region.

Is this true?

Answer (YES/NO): YES